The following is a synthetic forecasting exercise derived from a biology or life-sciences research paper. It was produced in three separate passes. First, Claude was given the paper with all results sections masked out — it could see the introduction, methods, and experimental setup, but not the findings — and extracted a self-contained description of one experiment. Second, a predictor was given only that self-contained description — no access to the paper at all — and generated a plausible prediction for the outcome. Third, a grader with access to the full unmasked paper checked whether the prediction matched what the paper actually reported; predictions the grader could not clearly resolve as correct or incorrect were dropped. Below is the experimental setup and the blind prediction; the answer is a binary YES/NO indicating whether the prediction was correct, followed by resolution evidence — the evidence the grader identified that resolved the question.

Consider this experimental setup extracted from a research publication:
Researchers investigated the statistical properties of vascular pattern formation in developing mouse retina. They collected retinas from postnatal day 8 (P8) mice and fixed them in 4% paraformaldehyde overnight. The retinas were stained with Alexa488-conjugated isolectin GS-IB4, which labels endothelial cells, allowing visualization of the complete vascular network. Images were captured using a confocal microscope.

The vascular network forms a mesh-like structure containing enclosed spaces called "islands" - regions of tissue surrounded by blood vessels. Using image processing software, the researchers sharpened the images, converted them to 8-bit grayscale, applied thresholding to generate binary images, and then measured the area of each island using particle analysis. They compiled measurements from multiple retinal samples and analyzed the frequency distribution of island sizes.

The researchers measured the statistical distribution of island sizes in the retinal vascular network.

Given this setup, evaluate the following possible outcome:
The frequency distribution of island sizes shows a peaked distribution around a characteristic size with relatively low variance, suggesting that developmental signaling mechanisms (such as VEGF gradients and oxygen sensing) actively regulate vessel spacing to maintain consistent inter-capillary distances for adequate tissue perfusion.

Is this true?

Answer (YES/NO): NO